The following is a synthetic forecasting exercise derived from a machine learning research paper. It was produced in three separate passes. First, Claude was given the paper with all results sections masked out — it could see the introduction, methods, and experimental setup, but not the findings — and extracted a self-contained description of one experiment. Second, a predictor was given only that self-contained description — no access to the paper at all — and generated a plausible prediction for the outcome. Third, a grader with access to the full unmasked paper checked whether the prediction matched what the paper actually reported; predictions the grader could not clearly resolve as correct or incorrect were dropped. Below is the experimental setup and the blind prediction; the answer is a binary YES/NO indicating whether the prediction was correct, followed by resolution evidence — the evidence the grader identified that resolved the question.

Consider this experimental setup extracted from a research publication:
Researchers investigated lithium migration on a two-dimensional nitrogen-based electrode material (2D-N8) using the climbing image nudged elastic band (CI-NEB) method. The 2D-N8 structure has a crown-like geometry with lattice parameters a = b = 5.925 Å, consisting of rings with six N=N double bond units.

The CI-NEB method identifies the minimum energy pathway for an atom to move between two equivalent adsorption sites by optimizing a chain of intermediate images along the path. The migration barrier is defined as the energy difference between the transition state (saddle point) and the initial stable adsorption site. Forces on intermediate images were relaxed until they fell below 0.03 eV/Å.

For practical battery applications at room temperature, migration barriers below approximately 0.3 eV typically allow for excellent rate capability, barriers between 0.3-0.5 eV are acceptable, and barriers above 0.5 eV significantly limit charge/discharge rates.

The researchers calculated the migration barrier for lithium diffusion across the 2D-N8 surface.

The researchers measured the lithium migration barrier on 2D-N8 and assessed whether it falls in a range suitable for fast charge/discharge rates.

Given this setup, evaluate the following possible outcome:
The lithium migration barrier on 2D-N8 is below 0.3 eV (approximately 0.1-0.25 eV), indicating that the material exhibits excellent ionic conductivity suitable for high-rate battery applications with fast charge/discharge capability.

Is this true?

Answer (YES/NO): NO